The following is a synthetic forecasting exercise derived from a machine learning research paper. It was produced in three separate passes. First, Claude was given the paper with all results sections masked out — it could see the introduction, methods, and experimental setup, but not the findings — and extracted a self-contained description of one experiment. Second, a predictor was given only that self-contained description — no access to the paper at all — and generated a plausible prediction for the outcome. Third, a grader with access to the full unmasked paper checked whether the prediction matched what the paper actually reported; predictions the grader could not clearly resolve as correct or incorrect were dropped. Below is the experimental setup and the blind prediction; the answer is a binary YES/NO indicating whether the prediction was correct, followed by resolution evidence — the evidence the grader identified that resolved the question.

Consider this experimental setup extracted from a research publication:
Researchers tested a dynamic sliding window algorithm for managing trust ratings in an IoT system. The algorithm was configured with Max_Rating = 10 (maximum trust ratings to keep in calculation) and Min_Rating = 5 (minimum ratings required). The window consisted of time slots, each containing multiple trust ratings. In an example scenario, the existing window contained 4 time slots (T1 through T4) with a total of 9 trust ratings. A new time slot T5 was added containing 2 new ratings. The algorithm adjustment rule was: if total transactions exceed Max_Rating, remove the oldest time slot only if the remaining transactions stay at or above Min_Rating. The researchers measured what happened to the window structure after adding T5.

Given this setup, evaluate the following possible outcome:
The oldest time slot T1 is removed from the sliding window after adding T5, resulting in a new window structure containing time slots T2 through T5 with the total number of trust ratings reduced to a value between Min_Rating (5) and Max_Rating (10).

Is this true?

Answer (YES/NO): YES